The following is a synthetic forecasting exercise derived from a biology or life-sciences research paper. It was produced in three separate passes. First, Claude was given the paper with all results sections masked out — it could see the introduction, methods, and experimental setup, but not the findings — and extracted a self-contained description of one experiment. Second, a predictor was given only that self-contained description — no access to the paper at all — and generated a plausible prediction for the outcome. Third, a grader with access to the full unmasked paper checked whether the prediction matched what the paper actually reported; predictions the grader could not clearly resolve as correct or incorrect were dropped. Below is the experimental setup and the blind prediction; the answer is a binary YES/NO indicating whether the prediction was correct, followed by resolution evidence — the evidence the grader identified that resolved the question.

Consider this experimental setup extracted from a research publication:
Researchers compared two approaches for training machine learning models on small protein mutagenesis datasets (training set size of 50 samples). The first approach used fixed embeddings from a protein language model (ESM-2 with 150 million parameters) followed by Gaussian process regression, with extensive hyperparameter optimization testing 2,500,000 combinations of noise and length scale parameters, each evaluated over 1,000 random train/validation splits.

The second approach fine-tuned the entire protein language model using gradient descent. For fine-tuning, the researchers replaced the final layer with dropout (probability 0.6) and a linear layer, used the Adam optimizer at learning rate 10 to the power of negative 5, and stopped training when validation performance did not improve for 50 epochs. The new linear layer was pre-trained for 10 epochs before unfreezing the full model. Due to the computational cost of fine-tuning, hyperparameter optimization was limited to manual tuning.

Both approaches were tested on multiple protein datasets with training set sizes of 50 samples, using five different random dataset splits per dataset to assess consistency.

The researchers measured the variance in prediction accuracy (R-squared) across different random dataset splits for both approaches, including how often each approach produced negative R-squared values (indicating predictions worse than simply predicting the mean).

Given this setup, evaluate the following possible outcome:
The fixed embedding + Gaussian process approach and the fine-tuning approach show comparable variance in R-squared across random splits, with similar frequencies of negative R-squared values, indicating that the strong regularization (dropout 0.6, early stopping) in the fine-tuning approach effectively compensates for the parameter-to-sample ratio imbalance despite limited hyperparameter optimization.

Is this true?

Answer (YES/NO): NO